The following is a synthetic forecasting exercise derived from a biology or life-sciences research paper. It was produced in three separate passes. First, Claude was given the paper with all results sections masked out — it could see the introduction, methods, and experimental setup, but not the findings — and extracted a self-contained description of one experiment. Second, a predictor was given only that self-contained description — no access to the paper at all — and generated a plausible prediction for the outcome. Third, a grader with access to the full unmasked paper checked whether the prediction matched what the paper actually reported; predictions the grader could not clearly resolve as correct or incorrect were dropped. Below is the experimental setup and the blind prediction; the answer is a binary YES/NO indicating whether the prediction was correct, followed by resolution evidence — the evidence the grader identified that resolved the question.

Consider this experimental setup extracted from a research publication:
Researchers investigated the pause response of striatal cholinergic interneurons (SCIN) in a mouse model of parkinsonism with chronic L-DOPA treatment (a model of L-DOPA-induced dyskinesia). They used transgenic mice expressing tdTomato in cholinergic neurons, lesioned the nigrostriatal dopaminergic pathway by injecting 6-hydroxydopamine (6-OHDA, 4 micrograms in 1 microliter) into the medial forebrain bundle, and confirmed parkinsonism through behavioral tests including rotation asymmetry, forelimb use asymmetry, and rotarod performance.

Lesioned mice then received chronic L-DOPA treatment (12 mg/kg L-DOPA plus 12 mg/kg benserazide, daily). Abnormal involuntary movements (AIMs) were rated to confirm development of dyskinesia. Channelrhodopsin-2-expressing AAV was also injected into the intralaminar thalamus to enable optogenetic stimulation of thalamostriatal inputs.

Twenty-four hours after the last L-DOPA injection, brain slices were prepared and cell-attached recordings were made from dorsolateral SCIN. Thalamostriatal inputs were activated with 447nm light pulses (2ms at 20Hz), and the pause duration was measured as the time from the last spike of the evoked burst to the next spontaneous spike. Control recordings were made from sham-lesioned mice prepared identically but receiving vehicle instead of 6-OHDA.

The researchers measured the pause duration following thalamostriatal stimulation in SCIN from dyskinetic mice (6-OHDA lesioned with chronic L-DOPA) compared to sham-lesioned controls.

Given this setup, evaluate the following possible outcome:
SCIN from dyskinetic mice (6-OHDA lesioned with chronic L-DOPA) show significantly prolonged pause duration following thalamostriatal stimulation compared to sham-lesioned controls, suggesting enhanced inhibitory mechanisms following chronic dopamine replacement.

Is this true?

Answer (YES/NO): NO